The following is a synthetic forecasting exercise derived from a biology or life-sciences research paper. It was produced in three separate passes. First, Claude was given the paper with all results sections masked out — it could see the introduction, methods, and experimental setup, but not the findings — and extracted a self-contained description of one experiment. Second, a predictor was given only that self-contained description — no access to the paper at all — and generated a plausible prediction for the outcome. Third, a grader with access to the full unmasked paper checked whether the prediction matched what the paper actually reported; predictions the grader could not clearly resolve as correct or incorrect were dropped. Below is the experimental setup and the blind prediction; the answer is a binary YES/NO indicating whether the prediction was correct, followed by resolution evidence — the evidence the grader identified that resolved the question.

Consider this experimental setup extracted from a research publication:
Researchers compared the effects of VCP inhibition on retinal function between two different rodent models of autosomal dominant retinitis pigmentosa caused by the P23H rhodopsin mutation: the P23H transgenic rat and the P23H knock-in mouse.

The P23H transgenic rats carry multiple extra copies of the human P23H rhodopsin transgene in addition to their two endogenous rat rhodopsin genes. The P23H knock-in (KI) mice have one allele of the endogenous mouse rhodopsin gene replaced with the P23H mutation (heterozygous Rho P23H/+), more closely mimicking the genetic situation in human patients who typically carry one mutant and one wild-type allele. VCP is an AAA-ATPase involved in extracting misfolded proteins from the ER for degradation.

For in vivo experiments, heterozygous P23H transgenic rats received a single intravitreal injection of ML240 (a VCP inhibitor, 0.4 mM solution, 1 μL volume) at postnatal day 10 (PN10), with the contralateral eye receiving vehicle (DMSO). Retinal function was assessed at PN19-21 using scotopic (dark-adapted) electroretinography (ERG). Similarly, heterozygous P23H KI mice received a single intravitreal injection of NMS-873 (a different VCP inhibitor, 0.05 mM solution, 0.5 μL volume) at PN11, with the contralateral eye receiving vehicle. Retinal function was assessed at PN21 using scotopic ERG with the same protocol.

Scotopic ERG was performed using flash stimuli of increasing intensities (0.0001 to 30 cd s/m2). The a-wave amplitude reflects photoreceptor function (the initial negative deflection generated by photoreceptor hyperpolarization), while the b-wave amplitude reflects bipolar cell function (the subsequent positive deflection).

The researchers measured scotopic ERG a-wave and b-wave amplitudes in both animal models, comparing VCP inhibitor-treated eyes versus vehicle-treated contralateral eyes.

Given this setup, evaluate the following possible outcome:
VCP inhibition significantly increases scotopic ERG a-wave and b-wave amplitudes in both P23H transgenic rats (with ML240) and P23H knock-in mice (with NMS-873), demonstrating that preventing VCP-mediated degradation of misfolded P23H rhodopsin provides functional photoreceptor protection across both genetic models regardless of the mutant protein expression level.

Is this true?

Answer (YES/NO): YES